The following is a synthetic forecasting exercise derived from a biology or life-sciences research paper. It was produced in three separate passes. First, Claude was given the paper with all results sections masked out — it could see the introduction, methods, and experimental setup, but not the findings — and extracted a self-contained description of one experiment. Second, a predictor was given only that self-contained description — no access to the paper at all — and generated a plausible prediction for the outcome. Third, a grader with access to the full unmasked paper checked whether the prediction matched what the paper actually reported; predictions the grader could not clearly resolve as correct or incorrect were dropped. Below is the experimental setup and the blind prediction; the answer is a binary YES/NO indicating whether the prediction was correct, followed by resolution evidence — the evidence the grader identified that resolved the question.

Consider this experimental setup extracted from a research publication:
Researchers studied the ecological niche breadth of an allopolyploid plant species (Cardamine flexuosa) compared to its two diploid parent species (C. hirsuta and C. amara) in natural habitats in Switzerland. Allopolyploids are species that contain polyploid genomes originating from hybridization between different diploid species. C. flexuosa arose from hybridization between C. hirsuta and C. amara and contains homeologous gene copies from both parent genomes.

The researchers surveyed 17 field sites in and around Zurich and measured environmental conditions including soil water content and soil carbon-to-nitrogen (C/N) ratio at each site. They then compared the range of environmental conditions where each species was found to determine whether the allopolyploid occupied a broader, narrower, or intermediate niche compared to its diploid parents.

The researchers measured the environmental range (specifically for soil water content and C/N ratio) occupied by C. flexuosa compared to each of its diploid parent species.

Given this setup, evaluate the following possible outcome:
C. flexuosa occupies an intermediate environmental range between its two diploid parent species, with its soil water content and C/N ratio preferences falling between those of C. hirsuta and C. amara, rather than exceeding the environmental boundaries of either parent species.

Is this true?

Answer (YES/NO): NO